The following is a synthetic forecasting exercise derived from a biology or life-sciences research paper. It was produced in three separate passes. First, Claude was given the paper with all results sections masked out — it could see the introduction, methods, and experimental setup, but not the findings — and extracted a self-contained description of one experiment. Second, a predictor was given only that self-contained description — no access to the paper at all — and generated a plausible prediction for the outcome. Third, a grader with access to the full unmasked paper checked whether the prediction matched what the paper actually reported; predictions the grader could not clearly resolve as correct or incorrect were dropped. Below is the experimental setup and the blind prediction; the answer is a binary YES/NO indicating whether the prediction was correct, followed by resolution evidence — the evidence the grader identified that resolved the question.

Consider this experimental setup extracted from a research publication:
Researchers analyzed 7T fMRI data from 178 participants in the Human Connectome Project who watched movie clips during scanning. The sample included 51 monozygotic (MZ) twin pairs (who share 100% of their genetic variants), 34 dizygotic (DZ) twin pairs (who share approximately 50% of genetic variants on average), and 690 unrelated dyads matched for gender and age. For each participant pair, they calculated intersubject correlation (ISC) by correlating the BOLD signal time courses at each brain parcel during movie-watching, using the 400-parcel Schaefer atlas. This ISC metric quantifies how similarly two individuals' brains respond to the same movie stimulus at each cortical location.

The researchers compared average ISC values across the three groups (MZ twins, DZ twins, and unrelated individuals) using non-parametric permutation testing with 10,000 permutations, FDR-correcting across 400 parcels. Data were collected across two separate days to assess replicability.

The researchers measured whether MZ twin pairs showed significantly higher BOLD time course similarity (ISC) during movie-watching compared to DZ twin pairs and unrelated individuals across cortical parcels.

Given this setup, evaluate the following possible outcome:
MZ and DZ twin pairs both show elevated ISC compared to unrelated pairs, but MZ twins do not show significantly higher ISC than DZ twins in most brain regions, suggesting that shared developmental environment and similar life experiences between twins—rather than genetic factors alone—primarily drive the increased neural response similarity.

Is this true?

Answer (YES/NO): NO